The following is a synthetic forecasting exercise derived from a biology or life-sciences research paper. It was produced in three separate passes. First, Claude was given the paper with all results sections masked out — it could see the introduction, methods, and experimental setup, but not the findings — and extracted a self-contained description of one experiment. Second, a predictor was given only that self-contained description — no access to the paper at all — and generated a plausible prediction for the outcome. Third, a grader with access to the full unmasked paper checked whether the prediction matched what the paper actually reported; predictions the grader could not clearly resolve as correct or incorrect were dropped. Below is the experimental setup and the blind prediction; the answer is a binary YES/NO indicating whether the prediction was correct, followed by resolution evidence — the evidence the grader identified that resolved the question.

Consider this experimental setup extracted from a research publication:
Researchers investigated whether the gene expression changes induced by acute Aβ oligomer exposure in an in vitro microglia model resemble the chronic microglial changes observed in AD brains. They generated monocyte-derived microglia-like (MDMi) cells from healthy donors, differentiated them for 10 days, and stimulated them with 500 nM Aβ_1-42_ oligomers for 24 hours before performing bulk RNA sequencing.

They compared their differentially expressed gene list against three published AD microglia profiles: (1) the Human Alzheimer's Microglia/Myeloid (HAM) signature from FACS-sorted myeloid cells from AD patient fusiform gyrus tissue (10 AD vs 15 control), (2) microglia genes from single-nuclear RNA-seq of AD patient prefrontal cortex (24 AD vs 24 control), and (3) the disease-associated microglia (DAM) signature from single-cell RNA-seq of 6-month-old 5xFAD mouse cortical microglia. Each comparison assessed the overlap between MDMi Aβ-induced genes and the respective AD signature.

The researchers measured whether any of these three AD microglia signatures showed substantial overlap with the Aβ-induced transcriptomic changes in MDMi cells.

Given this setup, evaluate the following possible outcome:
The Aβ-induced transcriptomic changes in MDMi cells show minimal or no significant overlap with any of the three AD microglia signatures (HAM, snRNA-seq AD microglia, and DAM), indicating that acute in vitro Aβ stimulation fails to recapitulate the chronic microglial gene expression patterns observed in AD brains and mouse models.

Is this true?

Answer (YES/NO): YES